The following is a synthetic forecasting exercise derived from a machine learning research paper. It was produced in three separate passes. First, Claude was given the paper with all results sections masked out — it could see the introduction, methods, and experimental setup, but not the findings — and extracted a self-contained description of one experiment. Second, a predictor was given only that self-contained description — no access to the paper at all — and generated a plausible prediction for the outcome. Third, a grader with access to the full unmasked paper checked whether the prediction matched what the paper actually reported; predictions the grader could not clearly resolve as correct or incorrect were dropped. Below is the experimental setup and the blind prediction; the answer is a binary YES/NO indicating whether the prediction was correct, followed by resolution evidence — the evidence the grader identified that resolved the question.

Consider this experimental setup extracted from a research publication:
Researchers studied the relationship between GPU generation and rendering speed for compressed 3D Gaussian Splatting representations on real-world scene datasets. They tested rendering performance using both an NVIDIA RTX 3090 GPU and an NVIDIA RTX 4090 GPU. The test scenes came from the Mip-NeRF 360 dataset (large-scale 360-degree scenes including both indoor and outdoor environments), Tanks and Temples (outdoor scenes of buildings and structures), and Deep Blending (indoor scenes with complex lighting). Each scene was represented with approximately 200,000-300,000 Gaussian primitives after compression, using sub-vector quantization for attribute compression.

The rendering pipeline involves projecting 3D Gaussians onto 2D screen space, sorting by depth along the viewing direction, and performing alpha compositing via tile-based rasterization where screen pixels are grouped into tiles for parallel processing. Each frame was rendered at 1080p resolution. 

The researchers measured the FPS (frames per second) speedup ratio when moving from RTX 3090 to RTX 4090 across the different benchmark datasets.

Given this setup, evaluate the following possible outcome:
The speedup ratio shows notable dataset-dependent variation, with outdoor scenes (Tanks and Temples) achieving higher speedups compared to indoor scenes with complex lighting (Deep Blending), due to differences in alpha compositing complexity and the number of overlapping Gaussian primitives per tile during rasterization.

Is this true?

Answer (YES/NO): NO